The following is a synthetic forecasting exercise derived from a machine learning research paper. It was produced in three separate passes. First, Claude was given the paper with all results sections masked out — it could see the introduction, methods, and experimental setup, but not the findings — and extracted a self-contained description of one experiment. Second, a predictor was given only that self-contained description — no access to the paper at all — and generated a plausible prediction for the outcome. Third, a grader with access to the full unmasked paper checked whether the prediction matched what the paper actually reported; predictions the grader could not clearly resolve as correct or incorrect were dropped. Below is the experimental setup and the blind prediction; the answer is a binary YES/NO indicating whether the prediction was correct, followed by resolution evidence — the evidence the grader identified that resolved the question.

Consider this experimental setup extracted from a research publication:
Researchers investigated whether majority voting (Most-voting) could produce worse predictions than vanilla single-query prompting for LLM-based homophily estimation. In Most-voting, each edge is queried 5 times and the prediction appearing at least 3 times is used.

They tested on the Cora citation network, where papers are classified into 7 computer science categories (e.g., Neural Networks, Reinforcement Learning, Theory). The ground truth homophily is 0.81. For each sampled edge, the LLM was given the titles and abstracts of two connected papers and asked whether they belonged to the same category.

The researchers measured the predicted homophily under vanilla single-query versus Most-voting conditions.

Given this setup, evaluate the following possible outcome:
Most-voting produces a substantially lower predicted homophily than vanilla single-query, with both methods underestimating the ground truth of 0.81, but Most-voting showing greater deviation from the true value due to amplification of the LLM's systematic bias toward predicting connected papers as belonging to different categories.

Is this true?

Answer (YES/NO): NO